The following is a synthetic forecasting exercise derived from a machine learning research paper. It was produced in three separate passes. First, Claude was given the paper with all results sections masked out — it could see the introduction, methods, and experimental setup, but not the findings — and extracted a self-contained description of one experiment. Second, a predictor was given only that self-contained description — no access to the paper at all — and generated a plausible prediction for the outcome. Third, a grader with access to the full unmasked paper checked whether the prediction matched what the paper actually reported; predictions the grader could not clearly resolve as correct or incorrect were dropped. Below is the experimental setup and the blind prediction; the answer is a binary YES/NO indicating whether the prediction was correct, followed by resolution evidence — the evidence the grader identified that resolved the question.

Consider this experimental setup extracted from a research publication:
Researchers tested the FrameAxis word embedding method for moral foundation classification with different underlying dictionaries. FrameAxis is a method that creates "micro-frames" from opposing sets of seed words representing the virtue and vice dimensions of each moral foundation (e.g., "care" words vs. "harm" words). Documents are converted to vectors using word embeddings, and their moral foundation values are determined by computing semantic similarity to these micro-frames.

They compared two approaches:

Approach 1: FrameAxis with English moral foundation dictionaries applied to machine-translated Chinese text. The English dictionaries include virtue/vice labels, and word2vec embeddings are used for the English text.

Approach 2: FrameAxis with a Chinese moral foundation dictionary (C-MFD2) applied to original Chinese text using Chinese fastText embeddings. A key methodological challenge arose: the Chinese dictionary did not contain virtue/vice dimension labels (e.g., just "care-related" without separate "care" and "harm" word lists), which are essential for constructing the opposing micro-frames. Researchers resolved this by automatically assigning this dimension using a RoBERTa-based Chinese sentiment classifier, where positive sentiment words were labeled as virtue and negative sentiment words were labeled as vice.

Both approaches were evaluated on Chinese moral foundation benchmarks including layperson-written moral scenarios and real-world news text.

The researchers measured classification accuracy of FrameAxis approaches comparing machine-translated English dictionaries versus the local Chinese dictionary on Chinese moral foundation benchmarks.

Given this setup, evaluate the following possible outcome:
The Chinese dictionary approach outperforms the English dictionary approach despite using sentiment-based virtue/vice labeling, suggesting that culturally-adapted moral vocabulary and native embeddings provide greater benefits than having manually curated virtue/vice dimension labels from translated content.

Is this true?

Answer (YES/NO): NO